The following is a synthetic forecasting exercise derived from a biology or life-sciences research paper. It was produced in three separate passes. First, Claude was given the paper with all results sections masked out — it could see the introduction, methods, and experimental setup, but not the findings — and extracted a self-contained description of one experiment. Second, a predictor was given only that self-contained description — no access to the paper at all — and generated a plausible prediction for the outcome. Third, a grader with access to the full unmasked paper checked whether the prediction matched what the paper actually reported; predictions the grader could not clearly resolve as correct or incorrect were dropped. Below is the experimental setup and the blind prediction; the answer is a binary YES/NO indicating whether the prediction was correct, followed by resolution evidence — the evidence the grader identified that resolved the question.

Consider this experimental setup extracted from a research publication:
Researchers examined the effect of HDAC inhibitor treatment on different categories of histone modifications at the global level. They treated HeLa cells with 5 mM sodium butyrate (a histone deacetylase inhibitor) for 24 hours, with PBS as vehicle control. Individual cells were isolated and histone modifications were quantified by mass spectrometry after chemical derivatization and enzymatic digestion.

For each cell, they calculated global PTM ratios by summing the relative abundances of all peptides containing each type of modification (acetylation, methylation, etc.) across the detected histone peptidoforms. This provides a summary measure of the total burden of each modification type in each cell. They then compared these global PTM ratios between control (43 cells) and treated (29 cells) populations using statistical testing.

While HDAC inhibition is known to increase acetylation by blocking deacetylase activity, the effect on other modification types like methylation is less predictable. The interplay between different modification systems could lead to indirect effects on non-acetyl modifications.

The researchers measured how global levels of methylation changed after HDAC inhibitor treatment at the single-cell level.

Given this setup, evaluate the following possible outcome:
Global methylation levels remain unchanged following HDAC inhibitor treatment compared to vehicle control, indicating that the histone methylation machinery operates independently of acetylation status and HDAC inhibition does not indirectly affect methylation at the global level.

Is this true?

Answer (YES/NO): NO